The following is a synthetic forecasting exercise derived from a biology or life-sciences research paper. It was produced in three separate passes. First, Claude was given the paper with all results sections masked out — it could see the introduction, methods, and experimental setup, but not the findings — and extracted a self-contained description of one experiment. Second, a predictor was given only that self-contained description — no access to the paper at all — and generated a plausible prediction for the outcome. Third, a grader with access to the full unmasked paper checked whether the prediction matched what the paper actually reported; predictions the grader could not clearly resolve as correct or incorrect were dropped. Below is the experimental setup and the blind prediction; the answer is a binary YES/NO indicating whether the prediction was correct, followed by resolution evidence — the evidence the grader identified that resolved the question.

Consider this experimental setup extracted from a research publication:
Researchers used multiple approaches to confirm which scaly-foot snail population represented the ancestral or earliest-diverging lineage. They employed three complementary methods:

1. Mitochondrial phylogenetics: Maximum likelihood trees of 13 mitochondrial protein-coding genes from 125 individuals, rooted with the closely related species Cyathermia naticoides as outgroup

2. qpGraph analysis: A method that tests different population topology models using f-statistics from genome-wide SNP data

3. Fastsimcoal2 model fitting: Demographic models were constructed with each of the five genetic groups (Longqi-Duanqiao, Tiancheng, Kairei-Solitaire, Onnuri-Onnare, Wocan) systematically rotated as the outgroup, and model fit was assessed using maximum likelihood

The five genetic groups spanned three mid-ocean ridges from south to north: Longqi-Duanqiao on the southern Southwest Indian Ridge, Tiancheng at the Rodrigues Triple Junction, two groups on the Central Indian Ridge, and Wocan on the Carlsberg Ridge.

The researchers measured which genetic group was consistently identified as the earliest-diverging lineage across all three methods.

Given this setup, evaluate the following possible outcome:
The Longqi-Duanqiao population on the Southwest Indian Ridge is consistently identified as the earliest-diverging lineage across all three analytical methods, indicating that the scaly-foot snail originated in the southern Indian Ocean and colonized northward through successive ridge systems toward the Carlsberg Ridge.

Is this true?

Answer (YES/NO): YES